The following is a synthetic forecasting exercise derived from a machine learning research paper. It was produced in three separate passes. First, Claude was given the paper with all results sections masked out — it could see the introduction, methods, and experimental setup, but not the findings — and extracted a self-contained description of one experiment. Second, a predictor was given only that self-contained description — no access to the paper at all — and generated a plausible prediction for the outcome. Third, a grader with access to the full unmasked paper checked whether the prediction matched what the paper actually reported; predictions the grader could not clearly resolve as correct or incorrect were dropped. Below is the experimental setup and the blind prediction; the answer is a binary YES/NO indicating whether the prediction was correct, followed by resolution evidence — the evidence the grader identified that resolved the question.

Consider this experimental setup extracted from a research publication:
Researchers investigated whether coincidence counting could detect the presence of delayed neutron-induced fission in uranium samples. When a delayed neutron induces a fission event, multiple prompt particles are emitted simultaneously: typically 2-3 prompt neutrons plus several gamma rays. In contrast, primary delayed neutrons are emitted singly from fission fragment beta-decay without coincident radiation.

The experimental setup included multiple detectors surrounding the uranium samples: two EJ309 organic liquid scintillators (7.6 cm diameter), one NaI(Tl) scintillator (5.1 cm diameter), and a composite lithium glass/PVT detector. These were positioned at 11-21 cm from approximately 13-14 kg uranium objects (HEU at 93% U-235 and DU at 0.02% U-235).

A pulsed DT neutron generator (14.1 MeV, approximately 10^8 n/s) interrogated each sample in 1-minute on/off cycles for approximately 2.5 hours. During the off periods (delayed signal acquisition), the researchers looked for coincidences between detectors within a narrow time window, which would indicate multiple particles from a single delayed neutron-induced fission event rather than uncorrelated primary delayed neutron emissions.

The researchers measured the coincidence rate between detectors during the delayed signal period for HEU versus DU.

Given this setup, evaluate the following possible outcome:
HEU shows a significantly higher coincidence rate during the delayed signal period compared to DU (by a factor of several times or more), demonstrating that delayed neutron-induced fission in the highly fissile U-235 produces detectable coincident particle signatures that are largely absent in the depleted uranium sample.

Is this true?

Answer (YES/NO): YES